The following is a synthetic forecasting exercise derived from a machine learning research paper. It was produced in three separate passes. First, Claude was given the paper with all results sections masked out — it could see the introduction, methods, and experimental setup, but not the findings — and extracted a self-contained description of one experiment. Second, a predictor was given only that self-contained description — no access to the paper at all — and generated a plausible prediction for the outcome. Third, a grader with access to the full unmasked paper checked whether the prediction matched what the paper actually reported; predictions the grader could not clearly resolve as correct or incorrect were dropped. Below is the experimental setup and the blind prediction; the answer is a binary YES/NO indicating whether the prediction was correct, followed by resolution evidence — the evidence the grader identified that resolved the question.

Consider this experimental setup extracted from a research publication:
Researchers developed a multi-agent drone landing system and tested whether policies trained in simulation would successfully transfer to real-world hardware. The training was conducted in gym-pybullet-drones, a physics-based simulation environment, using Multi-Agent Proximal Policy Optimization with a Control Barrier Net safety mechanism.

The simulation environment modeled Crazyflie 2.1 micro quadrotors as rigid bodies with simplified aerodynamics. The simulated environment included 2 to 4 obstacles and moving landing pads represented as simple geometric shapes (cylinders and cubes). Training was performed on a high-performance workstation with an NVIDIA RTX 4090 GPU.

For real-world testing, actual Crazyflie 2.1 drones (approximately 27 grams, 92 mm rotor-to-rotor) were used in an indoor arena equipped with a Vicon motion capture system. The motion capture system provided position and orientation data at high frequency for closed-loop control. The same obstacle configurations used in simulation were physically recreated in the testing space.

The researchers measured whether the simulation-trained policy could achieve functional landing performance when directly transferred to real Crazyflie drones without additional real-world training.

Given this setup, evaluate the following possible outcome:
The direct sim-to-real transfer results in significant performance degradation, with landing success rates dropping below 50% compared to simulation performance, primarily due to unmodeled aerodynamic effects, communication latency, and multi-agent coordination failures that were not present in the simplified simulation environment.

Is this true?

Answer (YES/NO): NO